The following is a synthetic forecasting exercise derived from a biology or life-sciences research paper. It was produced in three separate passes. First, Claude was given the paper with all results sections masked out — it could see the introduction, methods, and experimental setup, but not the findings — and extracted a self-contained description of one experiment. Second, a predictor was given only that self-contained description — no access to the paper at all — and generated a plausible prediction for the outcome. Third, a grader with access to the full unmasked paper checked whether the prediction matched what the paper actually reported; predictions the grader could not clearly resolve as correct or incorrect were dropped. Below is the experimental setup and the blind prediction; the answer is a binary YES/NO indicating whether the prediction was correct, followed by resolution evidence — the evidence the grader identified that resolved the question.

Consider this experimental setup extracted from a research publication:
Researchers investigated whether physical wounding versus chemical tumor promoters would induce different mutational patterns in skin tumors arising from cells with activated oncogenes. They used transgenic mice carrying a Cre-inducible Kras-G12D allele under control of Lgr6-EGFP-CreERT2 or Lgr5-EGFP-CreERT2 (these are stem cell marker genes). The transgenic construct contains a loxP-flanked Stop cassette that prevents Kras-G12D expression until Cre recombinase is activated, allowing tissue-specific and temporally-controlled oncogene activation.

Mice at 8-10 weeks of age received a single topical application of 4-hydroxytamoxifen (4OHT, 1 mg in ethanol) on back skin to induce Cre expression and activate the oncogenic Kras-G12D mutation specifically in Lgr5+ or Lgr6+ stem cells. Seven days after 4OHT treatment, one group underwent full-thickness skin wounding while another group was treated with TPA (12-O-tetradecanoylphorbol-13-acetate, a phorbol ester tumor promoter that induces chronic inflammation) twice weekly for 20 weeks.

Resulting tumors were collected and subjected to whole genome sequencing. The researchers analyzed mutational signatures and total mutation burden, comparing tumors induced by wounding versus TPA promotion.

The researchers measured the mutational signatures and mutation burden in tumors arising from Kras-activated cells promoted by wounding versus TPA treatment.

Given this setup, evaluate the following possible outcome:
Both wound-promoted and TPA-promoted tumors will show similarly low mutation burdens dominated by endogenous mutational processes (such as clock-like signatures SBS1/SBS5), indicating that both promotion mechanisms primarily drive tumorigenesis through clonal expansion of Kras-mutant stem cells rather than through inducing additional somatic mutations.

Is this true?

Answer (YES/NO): YES